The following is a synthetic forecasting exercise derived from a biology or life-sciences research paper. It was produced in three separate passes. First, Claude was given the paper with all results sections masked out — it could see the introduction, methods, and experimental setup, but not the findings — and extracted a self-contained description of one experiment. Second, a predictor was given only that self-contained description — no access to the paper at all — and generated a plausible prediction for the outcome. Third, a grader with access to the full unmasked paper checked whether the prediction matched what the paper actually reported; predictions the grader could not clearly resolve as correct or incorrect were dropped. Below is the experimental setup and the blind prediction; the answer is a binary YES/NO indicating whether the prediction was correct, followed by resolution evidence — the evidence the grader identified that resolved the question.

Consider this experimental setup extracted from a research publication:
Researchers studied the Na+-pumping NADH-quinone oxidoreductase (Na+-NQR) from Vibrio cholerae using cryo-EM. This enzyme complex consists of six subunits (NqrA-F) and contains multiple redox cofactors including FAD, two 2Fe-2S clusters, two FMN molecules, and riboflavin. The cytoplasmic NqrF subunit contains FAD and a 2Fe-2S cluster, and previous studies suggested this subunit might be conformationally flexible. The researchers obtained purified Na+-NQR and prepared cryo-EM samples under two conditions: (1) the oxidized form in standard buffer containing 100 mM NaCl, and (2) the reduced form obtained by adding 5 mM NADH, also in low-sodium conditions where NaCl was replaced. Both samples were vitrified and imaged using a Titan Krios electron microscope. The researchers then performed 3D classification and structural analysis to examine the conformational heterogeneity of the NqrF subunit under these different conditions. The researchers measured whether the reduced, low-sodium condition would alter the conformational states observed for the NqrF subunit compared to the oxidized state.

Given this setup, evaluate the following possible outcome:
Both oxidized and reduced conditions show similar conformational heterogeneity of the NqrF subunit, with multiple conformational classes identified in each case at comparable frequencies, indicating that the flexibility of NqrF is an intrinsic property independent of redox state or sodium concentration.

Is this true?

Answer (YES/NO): NO